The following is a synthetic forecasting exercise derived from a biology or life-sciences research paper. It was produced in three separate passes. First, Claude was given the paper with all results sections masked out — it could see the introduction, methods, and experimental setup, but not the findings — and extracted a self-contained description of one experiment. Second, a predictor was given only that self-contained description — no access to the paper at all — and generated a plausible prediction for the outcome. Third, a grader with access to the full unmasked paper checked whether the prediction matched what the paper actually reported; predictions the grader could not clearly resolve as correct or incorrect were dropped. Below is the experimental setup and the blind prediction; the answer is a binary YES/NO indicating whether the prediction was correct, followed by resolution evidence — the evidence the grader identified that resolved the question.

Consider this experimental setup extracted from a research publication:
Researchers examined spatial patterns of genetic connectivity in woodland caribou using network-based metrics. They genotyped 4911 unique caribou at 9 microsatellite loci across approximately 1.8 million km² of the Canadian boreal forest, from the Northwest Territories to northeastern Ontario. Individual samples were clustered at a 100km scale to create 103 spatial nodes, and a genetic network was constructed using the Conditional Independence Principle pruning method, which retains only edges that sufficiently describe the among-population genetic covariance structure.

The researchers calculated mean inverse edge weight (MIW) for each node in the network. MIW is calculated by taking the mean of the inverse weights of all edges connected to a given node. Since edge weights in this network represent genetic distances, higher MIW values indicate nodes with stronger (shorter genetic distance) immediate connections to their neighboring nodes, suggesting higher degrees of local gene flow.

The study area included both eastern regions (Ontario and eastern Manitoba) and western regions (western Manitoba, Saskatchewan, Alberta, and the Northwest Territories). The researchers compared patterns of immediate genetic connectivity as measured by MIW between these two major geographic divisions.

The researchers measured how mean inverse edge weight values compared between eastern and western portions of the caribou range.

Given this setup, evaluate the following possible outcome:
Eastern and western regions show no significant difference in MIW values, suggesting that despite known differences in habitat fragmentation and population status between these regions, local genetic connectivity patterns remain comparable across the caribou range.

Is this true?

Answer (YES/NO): NO